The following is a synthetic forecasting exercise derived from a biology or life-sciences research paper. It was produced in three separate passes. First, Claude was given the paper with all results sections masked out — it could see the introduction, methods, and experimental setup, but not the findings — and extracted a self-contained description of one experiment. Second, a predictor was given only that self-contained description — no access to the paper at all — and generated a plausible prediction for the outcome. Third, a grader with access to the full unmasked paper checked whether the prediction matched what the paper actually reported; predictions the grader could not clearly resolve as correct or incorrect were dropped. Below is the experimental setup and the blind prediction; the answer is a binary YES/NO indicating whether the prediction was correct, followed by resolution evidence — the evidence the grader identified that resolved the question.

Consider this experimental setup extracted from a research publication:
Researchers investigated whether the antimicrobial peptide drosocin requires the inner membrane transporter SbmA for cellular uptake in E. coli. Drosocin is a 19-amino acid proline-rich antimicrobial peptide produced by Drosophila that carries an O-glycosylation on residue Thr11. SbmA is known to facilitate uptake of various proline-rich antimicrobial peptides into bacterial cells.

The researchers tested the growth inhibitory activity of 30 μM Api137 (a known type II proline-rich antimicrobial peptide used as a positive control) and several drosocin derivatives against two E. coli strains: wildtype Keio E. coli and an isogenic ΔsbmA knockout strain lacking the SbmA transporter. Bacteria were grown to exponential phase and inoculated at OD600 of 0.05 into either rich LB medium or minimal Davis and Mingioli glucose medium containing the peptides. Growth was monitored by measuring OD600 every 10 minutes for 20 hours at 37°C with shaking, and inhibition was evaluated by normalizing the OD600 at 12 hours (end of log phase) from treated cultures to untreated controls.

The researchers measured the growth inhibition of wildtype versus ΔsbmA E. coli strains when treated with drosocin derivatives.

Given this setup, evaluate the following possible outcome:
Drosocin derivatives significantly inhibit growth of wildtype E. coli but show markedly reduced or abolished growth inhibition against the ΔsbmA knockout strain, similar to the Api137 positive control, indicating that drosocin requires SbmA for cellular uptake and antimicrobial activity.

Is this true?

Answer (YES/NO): YES